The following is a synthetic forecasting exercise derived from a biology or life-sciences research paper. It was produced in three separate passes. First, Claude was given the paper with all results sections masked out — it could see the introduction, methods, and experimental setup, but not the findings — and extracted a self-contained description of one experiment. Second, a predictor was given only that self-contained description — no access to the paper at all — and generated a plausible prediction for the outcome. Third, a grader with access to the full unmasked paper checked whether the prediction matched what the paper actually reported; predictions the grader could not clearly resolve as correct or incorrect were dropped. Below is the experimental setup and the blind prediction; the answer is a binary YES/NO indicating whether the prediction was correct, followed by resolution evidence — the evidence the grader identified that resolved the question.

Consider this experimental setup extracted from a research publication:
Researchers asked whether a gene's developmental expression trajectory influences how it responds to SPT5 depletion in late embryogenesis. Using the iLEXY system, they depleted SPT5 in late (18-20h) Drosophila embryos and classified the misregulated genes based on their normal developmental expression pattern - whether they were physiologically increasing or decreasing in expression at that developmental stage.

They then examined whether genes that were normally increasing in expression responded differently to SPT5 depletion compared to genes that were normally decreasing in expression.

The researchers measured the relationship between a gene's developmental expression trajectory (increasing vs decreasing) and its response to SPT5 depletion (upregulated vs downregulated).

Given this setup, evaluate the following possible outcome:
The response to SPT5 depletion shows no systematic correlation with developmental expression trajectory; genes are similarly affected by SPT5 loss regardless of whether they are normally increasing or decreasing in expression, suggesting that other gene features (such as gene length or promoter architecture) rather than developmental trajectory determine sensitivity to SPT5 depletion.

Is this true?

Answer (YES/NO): NO